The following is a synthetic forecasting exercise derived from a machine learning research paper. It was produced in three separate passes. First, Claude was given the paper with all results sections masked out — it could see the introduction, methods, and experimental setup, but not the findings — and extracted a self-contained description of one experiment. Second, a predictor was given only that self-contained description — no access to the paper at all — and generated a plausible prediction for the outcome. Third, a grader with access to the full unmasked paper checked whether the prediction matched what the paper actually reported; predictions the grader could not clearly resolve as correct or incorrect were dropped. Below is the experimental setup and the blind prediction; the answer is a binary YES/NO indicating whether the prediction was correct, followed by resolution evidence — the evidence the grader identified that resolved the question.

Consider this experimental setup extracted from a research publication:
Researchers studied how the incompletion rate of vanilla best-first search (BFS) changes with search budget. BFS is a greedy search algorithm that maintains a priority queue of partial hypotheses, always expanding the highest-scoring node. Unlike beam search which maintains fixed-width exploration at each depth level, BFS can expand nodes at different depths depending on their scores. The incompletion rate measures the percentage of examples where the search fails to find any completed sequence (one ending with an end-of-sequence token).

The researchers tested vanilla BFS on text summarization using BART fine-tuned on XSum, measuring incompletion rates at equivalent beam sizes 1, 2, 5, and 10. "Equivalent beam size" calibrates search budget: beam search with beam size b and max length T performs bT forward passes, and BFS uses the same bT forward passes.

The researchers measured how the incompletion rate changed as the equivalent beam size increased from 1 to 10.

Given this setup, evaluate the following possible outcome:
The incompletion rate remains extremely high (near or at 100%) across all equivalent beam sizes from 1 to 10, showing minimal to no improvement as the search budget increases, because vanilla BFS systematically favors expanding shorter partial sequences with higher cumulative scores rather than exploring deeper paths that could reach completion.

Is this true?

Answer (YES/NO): NO